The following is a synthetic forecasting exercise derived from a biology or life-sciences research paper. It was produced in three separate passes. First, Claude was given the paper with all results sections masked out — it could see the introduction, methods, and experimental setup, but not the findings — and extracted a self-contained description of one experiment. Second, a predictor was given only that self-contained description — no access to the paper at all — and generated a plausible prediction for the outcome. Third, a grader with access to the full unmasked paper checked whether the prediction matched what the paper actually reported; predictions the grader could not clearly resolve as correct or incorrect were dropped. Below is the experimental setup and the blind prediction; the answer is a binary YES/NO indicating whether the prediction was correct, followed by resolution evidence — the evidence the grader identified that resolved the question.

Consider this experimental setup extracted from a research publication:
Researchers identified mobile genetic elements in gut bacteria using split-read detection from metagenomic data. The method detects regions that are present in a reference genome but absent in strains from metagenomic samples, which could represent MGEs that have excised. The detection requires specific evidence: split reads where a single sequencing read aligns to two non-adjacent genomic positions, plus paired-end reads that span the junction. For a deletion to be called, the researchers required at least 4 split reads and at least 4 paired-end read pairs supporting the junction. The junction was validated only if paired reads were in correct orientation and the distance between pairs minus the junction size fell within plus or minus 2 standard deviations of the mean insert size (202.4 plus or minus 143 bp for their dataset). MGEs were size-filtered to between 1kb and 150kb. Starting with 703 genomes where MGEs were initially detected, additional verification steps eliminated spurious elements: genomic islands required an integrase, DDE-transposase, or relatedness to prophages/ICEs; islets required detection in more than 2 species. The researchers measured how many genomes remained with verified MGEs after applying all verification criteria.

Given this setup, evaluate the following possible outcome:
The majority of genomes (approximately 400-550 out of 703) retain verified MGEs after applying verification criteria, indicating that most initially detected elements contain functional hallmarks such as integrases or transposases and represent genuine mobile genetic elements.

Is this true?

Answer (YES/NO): YES